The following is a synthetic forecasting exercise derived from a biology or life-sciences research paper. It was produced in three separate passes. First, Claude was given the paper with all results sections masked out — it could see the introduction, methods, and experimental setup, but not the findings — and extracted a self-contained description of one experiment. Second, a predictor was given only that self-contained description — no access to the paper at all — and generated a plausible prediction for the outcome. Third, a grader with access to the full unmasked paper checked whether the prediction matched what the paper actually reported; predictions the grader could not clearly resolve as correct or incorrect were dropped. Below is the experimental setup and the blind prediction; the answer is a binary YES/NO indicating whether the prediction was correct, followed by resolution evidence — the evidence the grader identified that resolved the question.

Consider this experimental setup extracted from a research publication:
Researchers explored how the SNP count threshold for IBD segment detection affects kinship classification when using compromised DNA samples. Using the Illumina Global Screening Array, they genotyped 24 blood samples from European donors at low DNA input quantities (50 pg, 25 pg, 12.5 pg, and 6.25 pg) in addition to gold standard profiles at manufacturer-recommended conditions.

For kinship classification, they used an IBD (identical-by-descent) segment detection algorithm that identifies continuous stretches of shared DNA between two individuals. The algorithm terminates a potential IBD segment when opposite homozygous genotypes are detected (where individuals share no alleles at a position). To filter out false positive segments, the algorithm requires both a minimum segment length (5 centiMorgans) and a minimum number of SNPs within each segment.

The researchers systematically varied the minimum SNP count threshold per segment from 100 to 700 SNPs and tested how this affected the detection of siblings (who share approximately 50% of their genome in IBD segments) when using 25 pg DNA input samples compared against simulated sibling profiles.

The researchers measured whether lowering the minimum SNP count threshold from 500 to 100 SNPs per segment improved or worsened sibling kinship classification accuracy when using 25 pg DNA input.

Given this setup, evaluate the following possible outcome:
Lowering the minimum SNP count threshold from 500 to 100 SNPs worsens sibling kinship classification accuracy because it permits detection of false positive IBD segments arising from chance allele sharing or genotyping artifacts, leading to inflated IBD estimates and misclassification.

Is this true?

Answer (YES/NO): YES